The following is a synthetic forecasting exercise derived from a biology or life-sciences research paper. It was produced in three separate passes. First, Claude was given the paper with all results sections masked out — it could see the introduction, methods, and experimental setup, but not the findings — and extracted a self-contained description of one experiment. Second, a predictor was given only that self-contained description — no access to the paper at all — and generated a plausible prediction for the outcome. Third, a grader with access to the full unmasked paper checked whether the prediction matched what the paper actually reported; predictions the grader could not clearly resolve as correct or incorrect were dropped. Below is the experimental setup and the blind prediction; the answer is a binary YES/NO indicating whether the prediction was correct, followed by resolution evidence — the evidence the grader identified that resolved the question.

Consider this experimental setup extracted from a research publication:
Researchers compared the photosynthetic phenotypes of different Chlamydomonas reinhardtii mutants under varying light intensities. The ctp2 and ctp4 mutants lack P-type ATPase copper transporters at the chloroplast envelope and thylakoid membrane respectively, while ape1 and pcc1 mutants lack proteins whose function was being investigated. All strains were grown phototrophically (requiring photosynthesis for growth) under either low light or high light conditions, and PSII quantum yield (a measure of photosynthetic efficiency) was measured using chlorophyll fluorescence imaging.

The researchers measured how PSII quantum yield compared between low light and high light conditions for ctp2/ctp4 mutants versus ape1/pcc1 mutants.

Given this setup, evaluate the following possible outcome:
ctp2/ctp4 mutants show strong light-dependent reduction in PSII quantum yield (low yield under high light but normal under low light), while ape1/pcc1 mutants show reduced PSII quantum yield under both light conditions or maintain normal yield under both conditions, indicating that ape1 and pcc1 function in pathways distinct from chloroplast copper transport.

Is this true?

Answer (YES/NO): NO